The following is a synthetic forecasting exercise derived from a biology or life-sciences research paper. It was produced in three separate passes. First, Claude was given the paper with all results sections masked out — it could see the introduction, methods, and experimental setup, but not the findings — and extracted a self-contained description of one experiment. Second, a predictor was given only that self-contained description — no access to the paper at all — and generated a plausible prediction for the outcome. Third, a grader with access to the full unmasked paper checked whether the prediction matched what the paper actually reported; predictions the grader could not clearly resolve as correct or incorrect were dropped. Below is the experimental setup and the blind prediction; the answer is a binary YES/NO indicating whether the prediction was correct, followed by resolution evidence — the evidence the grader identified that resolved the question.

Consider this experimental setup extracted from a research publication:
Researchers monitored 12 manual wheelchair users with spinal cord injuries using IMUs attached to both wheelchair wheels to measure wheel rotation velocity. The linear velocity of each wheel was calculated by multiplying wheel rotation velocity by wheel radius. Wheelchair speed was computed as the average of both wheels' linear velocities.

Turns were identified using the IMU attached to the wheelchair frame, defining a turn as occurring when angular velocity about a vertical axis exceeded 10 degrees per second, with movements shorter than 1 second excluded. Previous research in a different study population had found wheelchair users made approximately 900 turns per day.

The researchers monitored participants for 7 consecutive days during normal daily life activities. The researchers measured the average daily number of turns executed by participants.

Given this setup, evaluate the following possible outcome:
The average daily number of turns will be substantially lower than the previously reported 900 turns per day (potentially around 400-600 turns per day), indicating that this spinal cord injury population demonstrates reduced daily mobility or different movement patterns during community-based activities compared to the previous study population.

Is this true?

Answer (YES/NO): NO